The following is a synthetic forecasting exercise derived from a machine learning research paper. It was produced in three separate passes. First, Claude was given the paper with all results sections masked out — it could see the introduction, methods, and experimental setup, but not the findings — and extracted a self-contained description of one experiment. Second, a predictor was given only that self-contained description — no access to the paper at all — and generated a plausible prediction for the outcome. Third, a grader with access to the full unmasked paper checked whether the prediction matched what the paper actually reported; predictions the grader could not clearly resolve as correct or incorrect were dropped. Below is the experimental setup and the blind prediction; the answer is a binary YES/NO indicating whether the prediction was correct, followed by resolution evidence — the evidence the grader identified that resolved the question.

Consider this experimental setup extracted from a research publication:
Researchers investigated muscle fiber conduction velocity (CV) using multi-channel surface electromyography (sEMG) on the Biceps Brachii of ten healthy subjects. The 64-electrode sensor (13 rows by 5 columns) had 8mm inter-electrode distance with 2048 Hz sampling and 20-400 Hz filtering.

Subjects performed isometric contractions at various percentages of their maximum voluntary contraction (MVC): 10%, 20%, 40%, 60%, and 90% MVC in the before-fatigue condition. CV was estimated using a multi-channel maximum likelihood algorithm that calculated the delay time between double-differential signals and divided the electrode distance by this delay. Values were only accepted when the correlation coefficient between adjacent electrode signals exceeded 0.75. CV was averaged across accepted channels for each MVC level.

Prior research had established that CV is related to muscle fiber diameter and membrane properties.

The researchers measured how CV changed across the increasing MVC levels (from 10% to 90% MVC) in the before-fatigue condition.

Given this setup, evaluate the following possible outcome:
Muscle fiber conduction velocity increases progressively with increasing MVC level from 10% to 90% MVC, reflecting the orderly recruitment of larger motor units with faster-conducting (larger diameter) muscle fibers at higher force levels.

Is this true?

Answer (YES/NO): NO